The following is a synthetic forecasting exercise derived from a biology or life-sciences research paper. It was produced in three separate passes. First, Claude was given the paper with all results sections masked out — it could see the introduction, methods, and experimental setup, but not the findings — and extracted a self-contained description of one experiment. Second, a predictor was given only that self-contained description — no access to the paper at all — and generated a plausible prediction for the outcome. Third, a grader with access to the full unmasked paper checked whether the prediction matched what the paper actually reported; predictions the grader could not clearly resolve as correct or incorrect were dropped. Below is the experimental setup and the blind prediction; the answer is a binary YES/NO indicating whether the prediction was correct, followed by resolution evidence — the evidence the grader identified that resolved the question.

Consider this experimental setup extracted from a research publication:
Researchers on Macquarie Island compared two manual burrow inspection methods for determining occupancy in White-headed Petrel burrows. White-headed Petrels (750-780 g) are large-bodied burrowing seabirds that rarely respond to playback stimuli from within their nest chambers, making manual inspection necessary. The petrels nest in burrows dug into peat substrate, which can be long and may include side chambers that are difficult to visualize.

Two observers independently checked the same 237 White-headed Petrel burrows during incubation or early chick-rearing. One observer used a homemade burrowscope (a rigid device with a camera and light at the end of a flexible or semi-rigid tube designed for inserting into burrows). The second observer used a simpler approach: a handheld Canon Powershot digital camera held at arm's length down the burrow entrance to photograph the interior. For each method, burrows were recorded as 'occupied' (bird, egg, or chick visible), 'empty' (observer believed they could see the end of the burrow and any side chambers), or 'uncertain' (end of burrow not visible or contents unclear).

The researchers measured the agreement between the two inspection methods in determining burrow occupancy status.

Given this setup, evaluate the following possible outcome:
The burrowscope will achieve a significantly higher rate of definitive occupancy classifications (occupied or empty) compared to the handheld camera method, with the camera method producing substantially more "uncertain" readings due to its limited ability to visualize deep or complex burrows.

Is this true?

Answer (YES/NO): YES